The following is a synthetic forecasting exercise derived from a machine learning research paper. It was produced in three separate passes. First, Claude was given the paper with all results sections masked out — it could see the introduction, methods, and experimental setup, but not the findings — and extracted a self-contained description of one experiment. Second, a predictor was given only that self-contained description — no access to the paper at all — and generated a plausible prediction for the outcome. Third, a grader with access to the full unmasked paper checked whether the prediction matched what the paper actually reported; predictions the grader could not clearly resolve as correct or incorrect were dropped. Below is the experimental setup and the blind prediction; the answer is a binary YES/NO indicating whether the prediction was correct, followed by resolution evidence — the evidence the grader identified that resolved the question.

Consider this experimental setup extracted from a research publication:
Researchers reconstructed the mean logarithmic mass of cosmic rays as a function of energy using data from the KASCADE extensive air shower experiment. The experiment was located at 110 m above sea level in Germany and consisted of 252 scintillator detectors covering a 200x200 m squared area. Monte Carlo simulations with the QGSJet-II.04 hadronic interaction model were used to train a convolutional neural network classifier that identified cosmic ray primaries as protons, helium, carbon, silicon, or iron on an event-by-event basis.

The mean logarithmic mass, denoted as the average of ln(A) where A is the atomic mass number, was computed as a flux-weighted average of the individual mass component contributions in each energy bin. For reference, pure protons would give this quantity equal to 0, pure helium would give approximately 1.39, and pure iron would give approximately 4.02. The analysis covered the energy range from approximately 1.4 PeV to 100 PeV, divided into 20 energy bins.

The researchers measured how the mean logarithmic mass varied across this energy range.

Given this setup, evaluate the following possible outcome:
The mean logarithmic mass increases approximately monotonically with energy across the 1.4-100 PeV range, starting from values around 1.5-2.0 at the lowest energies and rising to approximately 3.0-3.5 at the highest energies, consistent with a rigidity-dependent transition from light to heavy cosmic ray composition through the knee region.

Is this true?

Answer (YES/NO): NO